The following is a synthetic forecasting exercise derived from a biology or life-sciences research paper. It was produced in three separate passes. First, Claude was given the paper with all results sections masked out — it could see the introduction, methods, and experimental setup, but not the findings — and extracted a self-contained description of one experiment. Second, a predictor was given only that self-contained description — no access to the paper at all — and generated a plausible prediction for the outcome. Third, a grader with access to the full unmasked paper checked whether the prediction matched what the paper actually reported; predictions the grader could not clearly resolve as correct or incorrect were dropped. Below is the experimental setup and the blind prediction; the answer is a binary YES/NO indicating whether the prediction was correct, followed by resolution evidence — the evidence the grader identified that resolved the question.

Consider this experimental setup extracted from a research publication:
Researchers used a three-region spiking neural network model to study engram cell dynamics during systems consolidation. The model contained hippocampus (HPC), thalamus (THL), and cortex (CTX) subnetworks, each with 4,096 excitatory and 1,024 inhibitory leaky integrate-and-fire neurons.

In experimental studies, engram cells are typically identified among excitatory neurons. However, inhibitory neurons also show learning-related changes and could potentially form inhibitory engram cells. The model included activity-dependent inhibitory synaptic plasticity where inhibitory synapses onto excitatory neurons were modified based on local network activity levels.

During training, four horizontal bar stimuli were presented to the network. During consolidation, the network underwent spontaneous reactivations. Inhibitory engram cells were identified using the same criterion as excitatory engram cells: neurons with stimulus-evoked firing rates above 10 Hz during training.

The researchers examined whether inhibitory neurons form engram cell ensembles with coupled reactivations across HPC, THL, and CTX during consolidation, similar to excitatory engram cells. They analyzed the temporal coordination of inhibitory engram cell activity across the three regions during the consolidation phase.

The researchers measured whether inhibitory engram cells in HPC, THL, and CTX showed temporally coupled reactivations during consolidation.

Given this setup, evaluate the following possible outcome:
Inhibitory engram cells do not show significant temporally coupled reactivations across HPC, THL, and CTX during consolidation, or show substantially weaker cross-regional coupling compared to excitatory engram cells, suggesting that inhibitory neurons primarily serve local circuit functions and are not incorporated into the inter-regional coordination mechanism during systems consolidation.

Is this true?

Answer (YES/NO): NO